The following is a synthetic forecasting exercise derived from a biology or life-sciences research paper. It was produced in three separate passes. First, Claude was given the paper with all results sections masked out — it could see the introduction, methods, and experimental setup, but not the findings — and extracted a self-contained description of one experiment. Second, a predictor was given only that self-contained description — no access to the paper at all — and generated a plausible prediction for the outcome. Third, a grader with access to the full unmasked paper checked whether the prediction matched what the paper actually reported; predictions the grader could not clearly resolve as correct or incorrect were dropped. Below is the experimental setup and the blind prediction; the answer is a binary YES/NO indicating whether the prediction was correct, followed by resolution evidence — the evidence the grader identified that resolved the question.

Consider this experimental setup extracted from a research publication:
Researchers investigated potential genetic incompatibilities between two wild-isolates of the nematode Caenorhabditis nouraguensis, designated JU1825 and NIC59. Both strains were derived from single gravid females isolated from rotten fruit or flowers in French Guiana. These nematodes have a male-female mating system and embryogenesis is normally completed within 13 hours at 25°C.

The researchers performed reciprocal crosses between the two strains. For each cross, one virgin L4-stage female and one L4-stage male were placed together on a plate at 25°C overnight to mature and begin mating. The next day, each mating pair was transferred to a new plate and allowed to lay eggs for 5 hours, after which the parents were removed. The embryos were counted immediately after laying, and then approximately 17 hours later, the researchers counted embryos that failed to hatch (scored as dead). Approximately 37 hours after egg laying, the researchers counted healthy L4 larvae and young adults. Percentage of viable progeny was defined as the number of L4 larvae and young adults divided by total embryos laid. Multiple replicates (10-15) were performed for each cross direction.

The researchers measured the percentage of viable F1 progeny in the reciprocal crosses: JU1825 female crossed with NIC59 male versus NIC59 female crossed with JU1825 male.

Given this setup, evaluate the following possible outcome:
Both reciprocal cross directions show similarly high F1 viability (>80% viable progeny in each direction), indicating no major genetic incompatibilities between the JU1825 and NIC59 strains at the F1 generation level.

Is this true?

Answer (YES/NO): YES